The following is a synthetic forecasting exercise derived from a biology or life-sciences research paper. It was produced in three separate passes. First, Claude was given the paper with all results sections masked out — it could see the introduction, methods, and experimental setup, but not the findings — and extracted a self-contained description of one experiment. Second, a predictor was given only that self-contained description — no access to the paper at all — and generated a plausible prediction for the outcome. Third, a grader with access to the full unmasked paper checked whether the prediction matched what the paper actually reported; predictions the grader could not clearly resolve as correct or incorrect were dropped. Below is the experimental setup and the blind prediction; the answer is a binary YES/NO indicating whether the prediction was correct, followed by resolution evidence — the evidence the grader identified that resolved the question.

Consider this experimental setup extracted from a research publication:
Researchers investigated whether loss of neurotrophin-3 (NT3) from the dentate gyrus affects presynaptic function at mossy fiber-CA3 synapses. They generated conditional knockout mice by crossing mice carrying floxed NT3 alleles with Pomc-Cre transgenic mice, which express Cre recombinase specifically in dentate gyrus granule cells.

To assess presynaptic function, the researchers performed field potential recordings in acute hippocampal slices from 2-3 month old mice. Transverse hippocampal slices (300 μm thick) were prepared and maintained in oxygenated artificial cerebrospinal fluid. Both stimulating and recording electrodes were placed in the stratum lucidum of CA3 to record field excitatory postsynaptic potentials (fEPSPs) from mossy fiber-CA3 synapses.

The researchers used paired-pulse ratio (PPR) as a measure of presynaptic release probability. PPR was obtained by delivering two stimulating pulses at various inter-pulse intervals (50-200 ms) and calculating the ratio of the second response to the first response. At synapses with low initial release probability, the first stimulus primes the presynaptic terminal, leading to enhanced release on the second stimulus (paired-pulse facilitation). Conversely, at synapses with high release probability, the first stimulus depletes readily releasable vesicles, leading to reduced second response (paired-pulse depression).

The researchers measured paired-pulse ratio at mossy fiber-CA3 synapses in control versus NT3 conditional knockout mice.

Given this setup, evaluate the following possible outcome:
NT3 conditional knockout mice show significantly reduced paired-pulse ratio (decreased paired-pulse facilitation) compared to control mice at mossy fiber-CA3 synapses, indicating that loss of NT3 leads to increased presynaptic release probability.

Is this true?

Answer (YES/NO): NO